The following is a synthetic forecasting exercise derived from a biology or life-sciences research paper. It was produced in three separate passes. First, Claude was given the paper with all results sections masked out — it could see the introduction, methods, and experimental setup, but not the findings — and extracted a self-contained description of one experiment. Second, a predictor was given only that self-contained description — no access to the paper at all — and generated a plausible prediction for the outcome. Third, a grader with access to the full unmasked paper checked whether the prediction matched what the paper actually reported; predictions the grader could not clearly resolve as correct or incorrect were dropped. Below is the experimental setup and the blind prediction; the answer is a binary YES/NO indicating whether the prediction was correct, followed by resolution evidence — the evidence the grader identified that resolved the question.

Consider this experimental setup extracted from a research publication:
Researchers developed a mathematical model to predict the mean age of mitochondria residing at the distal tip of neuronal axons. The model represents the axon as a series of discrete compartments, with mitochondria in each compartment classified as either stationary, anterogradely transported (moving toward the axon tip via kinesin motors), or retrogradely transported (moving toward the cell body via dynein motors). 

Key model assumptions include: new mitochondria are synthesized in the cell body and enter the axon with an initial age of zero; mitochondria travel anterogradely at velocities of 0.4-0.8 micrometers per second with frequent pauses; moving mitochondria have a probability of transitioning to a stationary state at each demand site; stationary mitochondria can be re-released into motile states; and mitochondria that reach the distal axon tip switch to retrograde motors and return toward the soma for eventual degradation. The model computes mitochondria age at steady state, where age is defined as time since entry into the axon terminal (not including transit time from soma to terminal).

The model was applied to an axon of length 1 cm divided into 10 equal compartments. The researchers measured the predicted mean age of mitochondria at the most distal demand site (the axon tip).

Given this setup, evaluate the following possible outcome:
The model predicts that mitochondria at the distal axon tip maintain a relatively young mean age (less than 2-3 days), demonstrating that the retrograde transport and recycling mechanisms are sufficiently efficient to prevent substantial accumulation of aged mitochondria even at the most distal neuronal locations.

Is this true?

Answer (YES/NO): YES